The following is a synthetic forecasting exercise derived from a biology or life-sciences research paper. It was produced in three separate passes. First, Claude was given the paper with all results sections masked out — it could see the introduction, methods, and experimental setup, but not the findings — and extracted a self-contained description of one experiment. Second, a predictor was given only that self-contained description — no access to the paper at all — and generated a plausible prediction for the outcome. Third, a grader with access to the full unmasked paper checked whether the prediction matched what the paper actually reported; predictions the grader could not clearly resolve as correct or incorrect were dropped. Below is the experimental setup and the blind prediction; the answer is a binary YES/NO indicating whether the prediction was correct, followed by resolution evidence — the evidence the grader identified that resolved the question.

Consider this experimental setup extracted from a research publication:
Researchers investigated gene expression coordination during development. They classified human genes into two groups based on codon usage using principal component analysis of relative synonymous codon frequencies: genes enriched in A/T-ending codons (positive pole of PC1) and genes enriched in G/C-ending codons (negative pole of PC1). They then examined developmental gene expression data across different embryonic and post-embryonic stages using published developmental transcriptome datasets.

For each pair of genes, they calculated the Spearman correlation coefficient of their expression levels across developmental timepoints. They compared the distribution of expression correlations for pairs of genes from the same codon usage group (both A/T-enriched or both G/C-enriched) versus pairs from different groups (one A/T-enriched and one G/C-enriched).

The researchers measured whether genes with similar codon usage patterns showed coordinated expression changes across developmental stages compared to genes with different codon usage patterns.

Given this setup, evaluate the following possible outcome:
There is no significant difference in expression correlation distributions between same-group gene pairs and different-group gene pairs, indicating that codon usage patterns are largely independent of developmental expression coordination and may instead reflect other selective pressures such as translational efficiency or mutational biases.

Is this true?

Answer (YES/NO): NO